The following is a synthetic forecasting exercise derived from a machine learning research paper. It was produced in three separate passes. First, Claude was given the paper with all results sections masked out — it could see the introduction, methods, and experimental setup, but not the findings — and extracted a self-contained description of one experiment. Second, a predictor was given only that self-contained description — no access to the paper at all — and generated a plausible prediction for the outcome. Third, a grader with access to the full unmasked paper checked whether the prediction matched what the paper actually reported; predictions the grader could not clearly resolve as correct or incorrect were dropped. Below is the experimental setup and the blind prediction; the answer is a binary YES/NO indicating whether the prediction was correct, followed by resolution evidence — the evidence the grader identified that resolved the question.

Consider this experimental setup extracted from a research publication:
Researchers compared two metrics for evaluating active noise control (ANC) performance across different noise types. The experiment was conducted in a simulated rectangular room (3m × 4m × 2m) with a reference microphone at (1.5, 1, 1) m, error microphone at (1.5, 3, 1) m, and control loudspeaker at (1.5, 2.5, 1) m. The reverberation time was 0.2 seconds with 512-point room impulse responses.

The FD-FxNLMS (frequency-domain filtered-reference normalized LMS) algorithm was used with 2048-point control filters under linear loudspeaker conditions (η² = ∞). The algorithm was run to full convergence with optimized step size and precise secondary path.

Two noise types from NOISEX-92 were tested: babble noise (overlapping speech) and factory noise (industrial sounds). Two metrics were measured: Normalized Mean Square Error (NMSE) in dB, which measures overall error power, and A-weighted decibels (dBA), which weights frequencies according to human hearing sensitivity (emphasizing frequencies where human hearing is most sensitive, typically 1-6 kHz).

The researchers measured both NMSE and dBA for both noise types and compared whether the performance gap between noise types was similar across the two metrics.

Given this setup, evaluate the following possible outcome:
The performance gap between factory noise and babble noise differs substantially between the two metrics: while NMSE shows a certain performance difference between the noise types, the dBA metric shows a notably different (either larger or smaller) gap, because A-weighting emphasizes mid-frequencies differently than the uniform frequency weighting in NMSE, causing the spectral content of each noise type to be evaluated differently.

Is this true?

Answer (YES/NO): YES